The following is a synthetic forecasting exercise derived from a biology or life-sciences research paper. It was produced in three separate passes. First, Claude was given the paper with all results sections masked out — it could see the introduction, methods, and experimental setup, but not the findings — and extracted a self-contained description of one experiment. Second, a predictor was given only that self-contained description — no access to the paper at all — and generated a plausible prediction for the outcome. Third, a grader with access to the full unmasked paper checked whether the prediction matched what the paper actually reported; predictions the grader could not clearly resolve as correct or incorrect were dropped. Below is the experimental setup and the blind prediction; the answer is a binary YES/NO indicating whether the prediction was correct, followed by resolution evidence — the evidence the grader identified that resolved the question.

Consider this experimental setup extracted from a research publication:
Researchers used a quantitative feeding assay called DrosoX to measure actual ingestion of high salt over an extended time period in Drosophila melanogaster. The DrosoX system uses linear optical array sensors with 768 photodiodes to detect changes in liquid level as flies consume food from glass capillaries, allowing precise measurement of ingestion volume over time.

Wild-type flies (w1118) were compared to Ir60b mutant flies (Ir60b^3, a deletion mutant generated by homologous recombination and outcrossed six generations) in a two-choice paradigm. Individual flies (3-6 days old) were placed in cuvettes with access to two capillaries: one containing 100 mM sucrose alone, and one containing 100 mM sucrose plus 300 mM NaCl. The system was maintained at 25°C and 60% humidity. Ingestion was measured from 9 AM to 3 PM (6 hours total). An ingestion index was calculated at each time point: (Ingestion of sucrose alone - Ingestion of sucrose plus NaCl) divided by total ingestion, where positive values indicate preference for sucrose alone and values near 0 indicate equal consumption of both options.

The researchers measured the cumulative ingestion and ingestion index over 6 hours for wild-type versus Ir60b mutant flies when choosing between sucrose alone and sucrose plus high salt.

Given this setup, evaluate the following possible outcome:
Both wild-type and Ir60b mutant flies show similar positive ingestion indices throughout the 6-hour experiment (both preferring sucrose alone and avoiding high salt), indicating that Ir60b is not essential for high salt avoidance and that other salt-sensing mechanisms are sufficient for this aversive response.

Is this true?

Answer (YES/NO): NO